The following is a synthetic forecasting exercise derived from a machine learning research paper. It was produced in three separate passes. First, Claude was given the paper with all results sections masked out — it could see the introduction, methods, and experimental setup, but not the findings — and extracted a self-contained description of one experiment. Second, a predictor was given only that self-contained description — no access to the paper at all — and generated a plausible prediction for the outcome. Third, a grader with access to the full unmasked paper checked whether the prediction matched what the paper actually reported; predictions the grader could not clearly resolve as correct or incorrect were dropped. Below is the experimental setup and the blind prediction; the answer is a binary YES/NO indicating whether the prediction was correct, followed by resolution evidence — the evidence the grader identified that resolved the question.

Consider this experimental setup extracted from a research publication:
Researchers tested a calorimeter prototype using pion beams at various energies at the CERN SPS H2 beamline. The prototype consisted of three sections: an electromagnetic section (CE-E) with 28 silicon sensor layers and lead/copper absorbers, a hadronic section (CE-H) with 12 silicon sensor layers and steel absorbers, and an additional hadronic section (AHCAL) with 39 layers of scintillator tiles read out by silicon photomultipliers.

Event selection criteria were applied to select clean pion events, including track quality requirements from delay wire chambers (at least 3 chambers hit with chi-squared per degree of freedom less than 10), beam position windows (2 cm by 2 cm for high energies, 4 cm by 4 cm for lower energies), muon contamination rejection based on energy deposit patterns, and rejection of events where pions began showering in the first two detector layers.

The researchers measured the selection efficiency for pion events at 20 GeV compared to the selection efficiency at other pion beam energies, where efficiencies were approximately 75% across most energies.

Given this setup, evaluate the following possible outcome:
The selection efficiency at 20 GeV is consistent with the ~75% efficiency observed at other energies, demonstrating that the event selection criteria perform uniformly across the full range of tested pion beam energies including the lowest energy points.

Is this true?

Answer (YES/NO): NO